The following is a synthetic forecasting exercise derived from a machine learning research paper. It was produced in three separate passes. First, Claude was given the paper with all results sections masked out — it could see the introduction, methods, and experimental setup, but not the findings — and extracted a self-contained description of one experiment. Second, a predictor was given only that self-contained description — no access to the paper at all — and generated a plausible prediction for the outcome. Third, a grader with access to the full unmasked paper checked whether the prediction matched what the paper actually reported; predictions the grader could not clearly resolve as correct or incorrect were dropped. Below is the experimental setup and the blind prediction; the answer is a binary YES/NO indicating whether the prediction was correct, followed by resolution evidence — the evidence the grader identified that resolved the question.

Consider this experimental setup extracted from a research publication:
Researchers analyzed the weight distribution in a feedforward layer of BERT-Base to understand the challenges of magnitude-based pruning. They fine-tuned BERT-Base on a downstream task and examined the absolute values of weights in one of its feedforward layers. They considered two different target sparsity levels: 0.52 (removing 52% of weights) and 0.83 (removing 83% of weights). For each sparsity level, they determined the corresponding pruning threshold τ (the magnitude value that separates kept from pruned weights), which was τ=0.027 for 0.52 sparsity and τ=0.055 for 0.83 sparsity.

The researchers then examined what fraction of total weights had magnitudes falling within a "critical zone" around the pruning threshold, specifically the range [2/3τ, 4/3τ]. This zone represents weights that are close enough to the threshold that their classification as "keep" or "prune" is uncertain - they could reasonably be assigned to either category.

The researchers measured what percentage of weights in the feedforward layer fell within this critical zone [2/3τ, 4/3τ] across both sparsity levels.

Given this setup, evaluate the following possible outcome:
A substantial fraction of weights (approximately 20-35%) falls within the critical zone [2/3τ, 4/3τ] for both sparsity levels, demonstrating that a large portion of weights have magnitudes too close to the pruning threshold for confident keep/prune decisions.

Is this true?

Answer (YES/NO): YES